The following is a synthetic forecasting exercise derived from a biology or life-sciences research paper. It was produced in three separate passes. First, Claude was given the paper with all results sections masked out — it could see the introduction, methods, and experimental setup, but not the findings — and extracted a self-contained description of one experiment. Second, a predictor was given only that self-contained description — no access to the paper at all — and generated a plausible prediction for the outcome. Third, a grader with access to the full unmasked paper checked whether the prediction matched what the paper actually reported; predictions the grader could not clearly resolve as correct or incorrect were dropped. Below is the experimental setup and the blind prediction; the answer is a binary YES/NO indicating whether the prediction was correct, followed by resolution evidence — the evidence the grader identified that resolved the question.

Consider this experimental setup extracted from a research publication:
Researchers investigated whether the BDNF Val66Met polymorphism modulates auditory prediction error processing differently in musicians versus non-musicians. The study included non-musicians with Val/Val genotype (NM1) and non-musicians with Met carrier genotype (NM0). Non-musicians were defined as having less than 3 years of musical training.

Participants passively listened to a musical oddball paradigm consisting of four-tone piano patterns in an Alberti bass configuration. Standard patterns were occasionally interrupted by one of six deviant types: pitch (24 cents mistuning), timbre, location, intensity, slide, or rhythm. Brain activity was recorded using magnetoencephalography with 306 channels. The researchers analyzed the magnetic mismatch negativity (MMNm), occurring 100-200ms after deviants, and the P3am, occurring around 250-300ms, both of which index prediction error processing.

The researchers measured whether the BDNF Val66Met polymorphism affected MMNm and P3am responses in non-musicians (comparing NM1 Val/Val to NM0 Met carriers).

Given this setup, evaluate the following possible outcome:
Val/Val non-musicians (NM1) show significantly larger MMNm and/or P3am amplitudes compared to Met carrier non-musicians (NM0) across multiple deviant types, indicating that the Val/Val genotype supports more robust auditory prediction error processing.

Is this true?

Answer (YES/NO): NO